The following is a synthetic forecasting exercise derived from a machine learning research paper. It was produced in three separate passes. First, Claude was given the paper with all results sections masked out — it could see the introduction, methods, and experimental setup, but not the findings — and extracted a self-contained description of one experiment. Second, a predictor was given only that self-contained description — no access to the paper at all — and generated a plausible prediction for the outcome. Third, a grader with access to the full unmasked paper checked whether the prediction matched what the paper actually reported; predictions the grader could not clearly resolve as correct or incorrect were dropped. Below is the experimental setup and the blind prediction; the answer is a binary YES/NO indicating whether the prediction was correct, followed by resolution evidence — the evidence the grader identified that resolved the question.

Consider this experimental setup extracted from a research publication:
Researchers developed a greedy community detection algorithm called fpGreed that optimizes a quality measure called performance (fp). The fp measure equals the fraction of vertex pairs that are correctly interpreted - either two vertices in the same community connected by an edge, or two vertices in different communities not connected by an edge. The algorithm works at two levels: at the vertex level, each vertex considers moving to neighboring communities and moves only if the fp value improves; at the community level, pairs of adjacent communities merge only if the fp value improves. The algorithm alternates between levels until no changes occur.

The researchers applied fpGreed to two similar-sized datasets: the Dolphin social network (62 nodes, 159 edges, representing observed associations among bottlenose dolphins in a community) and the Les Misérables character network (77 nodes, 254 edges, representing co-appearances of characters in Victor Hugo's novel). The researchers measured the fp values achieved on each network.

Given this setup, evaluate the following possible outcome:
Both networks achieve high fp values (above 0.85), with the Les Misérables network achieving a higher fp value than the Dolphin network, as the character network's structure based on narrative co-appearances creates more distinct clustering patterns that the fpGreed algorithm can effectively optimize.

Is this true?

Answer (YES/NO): YES